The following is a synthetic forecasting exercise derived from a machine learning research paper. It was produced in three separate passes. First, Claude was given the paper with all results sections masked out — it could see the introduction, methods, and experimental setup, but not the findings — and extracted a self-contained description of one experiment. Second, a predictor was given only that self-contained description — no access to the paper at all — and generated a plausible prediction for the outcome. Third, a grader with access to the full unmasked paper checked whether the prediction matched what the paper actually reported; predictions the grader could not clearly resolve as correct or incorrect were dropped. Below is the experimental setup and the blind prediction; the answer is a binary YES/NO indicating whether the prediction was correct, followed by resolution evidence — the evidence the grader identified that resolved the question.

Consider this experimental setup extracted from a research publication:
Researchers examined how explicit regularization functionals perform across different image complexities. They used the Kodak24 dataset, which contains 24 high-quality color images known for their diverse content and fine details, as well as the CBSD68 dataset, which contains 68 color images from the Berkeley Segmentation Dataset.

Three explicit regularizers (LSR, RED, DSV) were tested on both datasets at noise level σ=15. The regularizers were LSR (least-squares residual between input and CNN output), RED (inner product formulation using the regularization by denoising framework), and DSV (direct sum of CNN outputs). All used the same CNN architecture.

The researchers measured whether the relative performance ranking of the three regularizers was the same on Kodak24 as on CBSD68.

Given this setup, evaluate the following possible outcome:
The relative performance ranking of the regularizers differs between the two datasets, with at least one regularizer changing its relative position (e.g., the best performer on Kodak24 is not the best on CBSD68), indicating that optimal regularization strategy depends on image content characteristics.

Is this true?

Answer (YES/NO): NO